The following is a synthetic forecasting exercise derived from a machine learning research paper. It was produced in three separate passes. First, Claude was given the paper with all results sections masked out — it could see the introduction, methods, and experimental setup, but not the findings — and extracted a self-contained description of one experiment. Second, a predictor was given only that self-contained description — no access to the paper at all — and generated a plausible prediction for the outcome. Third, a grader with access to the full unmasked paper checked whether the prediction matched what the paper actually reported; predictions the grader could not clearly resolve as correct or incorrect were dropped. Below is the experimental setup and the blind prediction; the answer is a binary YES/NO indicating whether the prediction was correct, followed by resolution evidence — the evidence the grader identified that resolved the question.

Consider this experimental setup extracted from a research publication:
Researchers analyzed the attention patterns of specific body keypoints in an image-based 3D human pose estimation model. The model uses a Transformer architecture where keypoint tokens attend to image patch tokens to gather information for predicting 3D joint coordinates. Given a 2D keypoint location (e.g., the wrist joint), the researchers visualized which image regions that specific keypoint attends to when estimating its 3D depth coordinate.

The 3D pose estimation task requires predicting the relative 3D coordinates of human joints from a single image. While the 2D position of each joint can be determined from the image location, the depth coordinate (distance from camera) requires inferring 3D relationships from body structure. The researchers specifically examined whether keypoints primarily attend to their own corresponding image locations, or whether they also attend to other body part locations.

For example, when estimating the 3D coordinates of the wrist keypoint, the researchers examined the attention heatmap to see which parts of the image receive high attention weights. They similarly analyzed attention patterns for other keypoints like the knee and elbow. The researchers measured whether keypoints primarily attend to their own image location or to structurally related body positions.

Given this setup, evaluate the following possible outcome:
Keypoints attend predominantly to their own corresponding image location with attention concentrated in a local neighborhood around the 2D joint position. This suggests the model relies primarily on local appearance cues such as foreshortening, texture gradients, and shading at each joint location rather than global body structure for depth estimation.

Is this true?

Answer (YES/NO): NO